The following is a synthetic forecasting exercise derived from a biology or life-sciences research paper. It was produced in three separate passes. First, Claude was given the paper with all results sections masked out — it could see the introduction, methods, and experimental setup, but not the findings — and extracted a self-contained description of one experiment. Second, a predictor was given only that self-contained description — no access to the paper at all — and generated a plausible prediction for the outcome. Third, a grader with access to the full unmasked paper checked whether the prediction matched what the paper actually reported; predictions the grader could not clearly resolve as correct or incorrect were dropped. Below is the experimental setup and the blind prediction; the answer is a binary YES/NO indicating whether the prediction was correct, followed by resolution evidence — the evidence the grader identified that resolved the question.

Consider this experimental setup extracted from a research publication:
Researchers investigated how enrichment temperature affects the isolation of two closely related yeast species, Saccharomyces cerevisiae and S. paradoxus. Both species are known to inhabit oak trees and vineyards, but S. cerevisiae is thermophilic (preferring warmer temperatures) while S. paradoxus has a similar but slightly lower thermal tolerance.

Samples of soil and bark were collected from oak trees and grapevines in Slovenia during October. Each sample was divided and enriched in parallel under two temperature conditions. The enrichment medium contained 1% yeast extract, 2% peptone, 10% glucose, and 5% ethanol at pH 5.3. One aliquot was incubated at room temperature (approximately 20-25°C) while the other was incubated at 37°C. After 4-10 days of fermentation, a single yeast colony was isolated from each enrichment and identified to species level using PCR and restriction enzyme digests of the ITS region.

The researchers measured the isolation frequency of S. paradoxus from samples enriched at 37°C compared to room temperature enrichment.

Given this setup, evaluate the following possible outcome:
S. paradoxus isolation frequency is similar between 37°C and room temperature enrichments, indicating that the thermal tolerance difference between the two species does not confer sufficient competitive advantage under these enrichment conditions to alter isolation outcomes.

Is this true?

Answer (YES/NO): NO